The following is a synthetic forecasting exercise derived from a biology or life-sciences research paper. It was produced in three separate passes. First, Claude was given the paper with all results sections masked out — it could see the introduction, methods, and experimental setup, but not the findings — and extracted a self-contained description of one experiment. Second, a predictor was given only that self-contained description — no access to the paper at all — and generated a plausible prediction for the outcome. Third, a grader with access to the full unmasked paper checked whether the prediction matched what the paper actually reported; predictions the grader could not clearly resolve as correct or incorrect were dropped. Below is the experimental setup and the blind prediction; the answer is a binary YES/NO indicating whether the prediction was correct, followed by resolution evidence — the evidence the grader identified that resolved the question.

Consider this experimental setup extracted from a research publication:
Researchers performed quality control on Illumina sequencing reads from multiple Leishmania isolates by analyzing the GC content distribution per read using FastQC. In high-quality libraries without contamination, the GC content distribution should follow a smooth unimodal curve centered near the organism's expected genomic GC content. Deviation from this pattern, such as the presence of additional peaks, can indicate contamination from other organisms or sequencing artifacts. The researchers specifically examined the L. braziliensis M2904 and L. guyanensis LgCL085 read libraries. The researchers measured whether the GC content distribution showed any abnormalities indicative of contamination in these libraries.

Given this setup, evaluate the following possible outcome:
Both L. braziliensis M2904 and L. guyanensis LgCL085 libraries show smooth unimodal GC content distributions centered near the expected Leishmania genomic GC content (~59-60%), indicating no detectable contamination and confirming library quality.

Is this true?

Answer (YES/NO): NO